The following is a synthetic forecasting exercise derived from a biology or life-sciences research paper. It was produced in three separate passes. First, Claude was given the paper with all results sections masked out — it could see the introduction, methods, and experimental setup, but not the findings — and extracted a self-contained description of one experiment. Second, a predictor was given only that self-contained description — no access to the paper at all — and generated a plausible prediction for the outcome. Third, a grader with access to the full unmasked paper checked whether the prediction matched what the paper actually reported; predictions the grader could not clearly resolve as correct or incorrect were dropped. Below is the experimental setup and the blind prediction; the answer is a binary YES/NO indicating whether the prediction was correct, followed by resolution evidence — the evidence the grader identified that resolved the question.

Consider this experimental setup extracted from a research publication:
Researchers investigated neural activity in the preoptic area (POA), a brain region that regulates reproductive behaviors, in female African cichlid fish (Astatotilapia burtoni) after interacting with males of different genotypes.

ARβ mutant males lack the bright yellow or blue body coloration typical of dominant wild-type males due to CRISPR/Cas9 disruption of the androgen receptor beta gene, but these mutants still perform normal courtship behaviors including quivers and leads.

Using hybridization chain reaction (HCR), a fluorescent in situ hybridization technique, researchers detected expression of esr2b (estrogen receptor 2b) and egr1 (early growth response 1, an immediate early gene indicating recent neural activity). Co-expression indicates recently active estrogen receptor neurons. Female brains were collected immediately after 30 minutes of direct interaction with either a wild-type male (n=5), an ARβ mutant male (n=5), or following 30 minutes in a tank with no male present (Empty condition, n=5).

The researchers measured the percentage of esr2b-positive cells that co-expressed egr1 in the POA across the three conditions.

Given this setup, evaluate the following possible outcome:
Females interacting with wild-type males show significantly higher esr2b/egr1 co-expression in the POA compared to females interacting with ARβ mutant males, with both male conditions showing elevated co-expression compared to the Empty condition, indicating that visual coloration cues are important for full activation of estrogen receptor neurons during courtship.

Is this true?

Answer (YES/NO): NO